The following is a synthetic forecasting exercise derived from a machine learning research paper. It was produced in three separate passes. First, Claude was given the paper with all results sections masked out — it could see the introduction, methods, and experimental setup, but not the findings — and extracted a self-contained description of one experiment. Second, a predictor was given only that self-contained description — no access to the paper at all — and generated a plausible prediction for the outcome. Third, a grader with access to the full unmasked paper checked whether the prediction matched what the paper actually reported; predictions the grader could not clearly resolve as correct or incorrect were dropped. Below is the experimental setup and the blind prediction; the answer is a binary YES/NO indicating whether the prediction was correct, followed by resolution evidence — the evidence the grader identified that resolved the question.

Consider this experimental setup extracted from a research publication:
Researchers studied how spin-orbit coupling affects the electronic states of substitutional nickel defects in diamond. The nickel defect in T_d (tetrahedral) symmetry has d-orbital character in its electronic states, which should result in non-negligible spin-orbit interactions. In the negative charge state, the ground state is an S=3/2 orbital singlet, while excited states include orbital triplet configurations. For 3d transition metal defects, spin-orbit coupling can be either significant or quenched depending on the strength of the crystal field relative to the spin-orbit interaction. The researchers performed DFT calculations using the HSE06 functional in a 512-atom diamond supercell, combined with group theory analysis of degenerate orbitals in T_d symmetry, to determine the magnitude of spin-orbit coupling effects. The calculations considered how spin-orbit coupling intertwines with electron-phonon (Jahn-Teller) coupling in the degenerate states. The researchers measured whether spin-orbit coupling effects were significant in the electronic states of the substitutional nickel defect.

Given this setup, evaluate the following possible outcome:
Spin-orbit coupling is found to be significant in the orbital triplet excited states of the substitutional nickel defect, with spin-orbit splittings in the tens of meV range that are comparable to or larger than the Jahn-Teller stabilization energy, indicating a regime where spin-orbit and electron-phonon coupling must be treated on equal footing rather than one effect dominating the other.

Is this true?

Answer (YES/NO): NO